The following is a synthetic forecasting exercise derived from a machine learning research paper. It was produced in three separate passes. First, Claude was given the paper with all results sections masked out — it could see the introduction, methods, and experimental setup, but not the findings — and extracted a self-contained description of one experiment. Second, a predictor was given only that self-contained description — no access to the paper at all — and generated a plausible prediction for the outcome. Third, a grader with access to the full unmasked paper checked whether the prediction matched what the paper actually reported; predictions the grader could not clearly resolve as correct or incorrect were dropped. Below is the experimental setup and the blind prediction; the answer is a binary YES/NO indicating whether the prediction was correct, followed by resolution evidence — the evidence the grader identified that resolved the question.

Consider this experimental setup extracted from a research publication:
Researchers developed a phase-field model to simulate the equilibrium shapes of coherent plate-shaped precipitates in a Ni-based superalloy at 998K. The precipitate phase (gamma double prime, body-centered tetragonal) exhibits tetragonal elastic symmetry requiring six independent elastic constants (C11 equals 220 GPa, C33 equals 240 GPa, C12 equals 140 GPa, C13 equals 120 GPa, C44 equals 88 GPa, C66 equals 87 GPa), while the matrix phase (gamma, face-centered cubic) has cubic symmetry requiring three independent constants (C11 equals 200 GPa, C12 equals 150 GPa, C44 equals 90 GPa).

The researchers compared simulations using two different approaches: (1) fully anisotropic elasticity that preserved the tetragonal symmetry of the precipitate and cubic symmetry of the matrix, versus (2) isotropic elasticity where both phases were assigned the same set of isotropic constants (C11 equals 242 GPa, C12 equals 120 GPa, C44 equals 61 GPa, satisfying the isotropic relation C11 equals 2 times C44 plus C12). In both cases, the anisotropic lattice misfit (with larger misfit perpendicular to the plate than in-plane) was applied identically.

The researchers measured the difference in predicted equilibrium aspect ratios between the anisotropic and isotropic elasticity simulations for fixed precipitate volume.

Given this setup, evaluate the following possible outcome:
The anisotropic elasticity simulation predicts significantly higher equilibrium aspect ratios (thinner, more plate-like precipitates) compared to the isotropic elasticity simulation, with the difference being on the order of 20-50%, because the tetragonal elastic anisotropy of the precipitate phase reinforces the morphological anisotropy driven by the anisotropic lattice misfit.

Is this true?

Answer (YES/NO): NO